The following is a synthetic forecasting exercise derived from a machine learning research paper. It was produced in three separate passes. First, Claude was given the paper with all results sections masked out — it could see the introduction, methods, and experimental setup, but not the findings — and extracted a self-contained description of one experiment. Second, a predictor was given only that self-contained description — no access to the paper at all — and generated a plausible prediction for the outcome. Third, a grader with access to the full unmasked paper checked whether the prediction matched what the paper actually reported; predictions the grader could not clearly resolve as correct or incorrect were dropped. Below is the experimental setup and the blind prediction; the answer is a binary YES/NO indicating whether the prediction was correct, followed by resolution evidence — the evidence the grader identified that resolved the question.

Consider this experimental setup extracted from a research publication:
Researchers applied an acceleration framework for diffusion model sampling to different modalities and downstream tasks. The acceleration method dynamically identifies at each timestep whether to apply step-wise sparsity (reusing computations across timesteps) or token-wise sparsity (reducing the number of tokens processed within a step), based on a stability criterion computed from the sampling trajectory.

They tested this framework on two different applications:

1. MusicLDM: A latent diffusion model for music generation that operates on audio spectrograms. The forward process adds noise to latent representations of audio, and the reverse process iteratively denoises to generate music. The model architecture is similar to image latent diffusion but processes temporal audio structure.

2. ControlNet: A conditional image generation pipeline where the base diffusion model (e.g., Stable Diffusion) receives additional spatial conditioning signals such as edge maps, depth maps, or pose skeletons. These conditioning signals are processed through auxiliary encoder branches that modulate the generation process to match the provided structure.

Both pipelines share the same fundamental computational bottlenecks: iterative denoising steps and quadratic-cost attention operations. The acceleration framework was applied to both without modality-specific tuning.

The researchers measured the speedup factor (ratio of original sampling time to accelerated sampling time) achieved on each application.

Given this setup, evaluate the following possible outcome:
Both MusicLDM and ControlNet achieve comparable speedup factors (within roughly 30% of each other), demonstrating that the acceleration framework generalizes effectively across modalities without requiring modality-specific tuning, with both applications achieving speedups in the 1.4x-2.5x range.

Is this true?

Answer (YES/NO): YES